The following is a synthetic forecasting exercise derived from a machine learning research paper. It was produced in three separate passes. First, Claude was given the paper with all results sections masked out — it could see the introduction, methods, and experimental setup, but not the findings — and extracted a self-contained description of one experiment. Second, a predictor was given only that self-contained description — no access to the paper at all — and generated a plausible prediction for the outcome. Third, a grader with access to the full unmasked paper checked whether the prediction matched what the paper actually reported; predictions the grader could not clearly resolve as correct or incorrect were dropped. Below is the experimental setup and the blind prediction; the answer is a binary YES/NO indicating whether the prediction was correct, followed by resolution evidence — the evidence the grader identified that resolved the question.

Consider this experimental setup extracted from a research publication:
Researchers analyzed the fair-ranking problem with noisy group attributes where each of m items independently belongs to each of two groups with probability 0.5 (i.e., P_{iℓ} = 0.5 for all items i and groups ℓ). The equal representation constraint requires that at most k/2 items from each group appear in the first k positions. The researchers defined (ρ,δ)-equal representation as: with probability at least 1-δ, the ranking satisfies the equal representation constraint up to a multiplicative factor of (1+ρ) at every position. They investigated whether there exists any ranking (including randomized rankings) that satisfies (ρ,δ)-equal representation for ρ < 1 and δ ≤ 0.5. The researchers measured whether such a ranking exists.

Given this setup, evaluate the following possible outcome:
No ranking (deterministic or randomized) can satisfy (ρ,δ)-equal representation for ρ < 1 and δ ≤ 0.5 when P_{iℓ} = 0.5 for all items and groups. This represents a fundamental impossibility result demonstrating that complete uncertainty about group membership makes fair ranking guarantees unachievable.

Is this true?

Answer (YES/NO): YES